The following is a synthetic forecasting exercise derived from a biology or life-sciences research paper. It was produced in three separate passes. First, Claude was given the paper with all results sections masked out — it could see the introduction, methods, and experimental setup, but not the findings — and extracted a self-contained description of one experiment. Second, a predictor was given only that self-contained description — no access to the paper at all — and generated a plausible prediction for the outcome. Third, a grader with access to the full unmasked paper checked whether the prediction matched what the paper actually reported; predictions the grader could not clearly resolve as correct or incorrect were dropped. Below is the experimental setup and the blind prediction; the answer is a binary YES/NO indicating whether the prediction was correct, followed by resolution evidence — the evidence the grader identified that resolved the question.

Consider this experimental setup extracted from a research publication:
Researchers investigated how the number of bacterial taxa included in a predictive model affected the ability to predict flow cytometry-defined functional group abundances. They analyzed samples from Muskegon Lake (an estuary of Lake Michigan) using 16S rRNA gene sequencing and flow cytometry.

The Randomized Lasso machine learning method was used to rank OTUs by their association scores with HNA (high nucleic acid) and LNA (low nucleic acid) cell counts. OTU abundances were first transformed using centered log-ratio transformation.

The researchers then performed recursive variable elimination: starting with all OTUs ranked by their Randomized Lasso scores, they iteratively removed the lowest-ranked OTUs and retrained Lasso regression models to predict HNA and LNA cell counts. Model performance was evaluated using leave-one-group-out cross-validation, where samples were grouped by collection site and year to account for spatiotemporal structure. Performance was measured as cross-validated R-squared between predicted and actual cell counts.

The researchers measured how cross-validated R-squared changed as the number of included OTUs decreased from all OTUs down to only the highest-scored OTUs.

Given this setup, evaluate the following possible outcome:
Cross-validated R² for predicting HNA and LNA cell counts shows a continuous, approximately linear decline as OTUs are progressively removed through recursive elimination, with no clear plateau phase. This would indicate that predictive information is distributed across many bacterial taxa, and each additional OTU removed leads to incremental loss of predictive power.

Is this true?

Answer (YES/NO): NO